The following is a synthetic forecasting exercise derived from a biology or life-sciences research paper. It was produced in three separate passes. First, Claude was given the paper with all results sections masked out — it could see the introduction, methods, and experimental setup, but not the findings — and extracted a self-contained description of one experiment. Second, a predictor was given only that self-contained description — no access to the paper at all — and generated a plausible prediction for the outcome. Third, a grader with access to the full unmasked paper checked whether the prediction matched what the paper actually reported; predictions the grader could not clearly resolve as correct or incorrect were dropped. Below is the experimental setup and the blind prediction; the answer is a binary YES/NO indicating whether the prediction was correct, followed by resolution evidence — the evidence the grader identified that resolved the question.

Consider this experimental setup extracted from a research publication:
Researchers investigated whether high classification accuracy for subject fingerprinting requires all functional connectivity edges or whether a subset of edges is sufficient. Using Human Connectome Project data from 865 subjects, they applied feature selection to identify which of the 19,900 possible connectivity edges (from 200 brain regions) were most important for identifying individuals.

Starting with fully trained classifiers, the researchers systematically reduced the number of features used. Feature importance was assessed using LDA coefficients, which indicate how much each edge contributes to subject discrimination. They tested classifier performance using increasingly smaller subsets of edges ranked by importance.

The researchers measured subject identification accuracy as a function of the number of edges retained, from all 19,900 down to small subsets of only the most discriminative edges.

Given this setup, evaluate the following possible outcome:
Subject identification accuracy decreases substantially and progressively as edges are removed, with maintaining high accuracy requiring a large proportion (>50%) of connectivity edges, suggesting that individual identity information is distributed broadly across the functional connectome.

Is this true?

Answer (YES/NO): NO